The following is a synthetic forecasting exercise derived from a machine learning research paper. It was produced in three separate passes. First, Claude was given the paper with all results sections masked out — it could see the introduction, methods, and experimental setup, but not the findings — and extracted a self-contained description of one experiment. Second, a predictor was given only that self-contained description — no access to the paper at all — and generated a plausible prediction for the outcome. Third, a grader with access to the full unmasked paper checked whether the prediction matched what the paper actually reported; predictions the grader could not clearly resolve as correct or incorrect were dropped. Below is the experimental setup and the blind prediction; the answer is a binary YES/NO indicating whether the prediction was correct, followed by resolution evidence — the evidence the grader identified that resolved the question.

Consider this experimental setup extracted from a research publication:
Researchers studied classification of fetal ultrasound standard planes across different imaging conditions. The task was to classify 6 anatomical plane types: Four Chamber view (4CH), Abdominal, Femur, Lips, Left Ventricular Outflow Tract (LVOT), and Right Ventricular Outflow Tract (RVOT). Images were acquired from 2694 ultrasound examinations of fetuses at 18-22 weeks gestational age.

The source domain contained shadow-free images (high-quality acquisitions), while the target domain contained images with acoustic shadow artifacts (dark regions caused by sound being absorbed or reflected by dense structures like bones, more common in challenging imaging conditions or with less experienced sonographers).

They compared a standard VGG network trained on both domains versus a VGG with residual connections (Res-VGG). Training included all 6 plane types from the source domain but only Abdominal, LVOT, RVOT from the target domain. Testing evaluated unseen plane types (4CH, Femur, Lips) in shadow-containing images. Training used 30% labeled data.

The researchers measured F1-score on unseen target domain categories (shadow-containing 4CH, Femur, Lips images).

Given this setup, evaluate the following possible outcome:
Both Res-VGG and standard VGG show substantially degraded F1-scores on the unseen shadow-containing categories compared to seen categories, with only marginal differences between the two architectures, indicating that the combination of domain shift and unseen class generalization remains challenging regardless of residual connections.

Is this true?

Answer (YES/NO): NO